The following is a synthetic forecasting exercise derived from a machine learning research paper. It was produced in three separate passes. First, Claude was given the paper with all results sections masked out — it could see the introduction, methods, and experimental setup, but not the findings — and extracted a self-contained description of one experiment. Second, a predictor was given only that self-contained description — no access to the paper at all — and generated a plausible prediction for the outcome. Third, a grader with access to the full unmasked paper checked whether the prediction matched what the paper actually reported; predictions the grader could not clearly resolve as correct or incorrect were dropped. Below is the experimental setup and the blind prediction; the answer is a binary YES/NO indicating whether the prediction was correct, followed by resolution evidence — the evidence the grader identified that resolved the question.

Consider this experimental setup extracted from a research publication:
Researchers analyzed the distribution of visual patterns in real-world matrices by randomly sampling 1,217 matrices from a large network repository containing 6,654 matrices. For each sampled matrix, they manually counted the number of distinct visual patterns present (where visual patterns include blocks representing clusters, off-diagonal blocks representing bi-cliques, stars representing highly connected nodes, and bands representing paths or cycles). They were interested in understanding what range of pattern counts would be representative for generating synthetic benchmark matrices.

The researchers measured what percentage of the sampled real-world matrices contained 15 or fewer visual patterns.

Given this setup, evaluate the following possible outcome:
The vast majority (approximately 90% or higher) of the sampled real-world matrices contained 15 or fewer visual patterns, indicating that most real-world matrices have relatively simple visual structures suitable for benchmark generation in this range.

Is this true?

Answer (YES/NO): YES